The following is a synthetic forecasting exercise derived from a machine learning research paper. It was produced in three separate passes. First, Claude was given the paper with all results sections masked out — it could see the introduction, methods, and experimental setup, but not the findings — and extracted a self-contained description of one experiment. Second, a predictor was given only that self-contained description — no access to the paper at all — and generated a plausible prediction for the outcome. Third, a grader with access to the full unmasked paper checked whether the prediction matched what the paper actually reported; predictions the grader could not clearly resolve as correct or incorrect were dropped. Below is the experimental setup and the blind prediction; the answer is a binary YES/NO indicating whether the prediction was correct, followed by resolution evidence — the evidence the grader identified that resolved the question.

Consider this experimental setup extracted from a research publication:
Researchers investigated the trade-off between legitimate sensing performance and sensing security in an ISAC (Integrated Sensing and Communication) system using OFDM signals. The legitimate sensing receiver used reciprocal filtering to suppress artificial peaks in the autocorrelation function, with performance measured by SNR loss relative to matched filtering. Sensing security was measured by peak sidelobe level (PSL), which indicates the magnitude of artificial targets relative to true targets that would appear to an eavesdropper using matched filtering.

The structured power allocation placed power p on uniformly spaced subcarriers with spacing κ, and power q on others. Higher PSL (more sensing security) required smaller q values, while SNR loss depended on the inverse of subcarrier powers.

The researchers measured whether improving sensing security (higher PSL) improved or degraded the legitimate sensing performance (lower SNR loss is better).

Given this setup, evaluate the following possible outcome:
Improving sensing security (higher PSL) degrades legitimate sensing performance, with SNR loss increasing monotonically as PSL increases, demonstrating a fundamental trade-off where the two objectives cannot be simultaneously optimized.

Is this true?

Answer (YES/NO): YES